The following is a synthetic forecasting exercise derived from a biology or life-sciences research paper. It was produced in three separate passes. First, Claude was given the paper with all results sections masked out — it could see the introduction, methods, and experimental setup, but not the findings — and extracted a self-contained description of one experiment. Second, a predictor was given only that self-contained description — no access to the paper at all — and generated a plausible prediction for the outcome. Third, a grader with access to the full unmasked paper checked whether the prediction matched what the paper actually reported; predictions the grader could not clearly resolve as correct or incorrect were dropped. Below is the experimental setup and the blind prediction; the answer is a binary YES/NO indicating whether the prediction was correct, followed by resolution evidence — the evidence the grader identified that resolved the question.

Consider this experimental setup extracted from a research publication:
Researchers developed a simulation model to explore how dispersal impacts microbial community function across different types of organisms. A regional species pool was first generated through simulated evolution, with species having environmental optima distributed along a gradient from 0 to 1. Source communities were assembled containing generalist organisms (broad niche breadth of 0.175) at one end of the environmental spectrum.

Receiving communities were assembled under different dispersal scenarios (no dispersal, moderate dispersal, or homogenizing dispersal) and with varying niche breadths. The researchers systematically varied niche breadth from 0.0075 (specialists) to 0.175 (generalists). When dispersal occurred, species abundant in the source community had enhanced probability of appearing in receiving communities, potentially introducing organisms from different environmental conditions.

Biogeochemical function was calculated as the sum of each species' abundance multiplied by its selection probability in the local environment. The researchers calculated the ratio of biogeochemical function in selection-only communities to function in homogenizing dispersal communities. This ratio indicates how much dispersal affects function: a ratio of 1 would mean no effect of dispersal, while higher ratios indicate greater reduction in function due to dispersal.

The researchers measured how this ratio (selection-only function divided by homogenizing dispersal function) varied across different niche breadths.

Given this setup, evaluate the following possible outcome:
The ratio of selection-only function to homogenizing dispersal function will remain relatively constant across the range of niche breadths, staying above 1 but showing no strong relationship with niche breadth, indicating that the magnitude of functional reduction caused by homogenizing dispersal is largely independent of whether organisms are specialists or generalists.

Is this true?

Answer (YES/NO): NO